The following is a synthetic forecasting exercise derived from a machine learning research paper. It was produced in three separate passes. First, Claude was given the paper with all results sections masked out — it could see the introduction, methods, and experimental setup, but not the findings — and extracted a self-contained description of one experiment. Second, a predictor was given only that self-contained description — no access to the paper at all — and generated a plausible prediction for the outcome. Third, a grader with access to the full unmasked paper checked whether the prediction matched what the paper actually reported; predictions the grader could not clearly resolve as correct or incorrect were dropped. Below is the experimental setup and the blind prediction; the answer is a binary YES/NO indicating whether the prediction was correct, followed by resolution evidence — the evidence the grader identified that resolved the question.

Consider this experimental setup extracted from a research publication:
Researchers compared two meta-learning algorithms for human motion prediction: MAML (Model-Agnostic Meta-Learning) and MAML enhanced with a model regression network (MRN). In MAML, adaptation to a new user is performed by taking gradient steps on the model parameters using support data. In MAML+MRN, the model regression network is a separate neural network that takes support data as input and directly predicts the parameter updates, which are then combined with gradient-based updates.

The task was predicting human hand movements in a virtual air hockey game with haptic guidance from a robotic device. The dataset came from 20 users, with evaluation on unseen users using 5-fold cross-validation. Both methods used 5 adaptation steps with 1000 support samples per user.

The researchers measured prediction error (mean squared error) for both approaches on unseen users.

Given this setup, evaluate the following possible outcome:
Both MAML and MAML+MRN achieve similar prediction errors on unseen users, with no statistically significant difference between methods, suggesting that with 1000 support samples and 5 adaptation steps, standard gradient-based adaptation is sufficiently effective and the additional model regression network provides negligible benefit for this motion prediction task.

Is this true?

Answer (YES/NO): YES